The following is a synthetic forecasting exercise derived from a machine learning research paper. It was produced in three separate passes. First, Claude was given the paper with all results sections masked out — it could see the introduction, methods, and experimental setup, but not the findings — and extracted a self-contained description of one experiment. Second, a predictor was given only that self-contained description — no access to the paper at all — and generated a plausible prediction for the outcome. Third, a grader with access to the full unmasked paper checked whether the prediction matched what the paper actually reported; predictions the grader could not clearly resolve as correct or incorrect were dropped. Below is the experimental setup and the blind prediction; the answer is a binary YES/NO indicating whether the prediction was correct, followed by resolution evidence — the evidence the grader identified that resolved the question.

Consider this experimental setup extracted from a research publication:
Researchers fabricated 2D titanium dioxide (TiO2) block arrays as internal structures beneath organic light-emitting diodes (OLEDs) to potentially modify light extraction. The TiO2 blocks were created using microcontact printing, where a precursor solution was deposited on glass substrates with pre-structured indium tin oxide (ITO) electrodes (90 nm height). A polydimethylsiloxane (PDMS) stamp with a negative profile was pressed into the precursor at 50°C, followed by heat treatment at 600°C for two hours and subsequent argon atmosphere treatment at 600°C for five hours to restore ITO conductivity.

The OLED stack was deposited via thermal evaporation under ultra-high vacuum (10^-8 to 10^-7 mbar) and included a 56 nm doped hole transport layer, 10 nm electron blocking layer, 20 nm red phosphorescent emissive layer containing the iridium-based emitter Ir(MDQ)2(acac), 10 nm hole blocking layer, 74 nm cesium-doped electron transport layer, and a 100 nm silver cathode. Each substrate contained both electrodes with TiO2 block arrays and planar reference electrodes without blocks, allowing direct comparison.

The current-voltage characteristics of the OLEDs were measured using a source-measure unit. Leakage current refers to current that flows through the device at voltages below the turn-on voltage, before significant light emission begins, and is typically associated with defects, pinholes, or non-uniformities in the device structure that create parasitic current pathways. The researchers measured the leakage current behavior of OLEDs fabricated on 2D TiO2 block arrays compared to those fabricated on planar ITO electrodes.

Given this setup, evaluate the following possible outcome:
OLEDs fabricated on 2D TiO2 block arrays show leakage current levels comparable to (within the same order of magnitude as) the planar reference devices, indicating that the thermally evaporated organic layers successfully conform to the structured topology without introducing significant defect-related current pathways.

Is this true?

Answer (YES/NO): NO